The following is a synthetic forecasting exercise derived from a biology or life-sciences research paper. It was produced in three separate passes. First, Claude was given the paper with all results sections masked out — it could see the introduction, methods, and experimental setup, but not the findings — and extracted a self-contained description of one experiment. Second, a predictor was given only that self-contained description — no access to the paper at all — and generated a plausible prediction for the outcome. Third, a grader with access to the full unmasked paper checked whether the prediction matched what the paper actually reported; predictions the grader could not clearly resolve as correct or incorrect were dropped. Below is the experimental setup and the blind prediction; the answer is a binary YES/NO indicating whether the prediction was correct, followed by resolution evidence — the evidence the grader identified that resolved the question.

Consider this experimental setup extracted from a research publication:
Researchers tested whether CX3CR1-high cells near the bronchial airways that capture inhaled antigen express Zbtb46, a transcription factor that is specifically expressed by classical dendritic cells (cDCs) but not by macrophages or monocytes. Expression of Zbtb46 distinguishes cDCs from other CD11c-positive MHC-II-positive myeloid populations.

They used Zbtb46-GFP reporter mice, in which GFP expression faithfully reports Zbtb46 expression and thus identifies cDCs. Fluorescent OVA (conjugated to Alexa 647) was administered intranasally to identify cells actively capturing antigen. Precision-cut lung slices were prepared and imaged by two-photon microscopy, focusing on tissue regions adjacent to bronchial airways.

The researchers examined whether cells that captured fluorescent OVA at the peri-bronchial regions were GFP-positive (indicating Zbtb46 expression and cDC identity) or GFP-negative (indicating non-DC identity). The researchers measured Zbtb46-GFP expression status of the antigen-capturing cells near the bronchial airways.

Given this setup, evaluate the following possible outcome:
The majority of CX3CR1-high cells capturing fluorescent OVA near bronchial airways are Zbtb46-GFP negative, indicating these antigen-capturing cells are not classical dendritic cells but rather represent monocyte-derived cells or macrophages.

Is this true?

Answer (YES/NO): YES